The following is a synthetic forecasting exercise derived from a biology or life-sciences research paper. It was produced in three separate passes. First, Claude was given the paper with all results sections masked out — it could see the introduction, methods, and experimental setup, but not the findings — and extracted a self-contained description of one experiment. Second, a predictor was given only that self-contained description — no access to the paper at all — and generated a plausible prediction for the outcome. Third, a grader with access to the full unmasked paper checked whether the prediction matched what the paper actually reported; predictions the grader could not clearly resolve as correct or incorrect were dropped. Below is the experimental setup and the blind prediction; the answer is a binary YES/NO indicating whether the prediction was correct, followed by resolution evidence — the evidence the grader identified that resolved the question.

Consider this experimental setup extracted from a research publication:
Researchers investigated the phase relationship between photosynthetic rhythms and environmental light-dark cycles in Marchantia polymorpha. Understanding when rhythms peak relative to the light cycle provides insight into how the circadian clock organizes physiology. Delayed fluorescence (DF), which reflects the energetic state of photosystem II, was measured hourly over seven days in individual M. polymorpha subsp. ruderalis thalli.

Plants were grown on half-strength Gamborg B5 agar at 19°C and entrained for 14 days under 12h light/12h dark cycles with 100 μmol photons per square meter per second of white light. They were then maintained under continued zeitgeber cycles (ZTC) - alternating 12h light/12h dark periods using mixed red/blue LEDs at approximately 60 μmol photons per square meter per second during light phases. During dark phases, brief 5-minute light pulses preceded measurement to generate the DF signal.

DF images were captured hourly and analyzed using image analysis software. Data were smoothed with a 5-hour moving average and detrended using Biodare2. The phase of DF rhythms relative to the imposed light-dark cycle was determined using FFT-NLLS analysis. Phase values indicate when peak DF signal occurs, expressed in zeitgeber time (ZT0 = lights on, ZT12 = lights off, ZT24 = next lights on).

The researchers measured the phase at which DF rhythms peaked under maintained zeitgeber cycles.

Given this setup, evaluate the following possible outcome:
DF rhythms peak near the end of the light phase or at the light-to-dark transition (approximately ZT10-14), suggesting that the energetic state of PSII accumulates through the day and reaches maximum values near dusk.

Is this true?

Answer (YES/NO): NO